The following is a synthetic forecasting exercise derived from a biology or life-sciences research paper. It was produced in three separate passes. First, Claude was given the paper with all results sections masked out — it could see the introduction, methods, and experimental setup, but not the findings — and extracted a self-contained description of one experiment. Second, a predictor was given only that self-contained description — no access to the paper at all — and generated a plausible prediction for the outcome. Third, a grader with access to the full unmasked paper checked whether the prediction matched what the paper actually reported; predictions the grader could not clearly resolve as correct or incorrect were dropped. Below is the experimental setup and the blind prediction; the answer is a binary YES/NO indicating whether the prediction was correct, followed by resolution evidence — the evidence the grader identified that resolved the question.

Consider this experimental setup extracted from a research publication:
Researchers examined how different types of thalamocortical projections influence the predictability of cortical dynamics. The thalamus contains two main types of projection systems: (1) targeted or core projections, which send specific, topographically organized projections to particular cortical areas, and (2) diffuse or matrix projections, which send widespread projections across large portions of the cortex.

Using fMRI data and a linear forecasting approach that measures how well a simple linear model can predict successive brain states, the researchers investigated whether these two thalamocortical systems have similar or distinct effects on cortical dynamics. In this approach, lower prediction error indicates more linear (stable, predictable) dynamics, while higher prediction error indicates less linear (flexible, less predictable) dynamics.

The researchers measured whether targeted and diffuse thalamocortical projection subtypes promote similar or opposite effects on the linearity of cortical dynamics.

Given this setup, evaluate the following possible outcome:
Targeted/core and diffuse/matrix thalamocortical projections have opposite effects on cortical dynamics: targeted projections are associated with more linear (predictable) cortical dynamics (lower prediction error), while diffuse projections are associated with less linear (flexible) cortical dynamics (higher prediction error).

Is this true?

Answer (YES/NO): YES